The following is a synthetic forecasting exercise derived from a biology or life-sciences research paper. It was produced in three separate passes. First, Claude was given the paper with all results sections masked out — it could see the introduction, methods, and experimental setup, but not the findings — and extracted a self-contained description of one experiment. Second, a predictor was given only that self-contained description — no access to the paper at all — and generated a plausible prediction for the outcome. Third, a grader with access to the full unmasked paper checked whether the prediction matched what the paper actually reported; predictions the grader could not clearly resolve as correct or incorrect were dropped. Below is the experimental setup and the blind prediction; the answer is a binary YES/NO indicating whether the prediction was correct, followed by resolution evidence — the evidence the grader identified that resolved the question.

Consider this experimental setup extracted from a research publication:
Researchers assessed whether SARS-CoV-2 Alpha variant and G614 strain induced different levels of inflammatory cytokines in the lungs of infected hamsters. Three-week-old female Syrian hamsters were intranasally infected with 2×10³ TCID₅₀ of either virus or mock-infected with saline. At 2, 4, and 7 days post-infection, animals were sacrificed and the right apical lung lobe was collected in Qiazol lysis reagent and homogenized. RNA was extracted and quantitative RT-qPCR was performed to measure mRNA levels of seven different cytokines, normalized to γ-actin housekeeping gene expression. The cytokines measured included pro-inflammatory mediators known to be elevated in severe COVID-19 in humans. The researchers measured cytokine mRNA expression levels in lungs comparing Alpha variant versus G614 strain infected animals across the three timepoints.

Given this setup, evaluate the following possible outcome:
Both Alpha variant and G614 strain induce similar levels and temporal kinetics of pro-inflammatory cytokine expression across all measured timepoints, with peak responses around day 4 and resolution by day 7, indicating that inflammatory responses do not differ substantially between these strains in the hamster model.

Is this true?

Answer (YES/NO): NO